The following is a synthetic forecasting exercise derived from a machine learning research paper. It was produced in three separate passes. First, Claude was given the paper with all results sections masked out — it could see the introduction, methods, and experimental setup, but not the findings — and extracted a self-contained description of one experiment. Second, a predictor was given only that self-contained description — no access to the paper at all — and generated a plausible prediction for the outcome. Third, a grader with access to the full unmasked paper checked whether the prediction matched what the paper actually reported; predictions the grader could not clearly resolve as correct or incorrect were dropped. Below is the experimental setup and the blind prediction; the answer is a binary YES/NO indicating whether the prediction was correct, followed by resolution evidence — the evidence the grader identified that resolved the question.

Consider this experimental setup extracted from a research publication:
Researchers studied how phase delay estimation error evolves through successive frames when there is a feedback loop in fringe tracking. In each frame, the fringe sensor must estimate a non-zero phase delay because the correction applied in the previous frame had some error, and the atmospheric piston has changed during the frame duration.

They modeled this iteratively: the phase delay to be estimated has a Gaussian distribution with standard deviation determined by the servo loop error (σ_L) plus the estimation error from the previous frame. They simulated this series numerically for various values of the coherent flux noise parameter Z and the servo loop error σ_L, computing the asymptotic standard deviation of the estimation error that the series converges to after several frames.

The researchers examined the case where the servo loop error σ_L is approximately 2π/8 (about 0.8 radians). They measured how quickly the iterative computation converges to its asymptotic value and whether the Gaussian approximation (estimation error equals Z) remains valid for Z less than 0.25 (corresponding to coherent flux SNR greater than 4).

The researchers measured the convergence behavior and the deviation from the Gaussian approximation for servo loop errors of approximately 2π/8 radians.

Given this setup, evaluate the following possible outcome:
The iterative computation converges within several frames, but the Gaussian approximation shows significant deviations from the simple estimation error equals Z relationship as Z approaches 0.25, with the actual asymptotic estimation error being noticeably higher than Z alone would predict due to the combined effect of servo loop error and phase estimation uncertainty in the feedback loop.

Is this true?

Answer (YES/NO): YES